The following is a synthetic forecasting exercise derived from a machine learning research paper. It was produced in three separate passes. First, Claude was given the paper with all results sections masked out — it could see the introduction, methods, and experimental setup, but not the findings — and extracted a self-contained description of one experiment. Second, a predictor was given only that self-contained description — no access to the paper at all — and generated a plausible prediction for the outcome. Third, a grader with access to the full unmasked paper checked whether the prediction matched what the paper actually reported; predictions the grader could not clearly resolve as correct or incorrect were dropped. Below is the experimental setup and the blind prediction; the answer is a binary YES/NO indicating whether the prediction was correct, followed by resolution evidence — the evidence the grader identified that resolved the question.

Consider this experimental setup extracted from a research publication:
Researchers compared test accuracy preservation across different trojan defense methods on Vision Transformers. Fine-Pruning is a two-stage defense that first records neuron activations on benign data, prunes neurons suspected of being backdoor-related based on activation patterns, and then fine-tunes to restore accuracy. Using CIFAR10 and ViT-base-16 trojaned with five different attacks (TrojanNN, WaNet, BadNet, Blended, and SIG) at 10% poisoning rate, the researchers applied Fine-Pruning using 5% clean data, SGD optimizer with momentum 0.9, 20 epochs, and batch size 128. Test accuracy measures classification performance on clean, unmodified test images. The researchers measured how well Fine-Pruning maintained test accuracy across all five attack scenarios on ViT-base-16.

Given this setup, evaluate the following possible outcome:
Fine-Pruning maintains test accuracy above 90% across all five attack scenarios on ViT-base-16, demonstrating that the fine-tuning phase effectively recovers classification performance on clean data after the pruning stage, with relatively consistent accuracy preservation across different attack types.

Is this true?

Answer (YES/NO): NO